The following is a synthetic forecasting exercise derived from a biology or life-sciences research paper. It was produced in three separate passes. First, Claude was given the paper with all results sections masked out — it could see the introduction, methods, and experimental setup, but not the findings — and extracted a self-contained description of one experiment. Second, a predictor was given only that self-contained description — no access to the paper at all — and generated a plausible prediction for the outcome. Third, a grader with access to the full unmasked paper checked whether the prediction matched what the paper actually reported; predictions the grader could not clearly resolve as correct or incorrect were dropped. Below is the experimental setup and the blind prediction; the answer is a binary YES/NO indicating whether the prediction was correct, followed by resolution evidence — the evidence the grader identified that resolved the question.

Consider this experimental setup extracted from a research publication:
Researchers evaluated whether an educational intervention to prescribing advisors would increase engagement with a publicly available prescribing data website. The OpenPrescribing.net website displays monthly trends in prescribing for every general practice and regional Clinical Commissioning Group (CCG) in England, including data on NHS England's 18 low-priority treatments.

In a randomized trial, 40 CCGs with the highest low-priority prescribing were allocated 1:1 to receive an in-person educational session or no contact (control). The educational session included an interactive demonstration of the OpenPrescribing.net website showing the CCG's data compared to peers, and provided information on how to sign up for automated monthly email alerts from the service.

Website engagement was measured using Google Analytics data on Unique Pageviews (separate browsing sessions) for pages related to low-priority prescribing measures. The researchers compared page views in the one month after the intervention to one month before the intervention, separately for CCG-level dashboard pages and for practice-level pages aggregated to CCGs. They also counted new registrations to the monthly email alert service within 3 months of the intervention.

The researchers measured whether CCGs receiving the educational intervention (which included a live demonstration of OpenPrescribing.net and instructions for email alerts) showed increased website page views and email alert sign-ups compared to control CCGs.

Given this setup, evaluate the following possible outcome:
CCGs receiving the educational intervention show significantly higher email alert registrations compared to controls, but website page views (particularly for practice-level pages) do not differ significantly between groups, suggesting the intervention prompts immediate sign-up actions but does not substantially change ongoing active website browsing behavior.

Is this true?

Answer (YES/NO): NO